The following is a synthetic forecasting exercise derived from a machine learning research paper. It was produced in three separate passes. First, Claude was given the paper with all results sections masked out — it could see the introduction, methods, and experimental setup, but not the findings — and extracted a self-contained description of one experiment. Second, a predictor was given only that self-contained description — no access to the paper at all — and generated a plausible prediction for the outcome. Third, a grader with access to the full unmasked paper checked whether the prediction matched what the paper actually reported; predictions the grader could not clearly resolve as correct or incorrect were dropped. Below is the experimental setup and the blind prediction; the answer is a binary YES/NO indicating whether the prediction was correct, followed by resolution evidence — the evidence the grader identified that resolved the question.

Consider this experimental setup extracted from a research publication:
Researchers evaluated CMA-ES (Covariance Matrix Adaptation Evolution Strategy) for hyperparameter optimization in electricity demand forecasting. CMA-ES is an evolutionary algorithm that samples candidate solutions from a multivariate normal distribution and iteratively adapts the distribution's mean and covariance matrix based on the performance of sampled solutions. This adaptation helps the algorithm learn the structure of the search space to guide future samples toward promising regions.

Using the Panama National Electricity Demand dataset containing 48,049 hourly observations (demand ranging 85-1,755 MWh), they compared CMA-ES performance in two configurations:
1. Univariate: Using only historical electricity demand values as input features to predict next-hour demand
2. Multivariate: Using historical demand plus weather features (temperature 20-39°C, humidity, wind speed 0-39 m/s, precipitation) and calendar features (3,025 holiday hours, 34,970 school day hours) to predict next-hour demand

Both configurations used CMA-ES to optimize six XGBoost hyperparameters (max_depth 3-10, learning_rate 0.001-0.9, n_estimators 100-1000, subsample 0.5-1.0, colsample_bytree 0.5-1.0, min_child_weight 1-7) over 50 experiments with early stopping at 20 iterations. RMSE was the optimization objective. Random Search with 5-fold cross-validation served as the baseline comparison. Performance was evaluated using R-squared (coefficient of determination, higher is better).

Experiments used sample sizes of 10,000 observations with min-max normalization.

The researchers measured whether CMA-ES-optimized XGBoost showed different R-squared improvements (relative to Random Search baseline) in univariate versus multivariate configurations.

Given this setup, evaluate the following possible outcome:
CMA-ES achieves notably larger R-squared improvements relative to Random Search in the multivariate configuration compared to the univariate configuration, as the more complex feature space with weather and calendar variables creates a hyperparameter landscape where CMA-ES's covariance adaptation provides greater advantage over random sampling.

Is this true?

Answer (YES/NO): NO